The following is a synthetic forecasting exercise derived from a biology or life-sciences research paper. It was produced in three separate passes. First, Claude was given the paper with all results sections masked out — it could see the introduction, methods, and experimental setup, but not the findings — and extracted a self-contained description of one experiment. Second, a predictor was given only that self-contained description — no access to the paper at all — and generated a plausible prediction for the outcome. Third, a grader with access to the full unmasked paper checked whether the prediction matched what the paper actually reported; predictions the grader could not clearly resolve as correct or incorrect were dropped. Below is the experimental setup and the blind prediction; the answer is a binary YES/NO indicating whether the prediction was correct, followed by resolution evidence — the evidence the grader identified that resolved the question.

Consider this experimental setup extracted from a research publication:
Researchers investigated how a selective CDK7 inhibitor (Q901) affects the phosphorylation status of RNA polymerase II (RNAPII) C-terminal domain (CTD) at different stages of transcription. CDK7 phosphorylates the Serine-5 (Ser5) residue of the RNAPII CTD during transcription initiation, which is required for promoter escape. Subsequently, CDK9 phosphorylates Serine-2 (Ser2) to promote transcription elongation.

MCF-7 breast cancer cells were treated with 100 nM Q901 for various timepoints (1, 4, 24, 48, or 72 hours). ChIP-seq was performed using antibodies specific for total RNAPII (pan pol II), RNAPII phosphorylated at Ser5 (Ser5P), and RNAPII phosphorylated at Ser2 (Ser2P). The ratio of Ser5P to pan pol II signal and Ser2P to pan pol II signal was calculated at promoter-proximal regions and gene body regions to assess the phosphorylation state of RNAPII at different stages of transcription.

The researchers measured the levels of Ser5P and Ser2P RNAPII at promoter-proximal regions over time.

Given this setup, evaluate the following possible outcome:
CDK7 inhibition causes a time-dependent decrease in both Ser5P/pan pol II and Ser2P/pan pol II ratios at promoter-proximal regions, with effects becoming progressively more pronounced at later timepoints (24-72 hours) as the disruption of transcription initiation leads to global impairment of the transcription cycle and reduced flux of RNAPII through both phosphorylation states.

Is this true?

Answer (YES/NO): NO